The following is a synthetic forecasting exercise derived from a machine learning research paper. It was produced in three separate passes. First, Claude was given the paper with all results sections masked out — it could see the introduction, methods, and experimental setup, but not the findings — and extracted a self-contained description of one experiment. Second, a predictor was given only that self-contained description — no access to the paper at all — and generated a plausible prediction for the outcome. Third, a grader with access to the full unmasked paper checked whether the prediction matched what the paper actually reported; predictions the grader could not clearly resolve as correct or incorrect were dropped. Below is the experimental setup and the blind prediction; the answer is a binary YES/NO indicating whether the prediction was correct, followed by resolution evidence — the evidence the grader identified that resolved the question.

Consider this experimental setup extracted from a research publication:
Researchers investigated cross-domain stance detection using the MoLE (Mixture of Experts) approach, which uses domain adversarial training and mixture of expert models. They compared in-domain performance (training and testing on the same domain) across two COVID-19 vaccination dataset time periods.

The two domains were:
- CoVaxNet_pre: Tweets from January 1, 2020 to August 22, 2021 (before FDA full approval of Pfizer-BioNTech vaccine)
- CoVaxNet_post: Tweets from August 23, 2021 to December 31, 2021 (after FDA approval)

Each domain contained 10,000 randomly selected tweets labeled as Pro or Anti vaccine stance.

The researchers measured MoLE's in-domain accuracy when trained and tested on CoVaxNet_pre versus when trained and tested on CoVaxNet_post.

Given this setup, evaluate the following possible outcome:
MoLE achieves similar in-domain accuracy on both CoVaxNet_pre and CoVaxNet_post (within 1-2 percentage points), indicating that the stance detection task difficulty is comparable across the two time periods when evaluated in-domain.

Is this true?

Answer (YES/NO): NO